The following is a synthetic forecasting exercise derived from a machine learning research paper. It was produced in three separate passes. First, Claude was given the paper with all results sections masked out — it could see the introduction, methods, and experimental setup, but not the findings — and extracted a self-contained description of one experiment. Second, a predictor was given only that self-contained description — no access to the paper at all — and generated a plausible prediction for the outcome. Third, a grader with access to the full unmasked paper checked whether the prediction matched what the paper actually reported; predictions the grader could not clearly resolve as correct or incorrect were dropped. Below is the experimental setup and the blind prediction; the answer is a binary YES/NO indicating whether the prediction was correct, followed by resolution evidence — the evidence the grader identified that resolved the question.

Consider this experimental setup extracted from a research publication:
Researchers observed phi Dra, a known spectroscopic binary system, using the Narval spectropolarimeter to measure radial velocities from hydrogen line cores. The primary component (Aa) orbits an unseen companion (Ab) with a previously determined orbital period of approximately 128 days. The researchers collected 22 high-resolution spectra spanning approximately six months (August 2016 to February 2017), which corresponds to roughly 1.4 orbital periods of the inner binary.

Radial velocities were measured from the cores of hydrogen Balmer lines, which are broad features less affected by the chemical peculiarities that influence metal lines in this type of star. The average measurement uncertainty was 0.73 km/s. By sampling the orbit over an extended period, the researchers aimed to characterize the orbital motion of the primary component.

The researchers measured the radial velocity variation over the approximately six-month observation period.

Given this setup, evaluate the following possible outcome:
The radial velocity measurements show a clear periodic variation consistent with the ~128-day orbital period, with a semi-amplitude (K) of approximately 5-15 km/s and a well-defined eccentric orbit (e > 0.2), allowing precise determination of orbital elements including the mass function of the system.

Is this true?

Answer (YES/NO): NO